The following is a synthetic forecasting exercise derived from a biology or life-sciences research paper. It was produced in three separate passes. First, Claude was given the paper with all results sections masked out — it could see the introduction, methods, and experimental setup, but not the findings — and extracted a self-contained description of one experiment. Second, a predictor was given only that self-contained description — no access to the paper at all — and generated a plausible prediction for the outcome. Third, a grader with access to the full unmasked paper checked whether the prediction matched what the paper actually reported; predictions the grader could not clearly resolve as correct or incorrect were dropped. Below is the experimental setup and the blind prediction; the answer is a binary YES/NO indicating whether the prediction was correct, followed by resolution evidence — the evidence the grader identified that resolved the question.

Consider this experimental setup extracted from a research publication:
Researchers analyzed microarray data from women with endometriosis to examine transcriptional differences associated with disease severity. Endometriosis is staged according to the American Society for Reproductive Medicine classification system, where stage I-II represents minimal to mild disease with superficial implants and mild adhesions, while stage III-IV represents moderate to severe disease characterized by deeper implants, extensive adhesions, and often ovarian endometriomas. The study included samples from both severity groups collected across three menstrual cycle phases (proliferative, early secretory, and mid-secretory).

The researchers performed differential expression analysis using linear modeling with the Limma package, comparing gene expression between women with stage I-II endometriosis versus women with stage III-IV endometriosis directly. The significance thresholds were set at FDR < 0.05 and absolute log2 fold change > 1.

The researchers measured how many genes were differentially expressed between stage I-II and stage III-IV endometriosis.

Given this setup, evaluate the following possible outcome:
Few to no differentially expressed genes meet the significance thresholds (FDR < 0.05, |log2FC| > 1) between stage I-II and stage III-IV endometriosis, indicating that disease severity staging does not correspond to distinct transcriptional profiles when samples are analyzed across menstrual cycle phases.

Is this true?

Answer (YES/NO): YES